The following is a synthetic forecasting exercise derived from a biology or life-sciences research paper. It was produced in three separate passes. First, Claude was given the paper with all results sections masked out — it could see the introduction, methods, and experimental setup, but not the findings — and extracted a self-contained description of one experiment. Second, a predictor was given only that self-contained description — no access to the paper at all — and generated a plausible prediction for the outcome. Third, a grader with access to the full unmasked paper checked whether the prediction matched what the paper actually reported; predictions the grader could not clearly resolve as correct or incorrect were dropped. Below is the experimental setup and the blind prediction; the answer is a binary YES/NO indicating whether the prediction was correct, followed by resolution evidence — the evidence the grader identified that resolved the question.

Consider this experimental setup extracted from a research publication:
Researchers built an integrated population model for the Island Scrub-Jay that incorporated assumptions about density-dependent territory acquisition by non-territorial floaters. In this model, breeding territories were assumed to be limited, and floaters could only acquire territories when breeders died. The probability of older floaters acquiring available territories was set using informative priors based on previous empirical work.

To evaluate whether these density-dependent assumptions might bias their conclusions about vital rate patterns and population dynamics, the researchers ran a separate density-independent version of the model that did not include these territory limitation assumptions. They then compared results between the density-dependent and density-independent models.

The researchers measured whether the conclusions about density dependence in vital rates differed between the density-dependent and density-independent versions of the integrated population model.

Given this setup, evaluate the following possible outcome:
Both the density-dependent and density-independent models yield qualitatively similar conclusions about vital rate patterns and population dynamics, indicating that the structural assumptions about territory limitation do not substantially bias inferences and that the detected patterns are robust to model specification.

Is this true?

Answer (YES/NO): YES